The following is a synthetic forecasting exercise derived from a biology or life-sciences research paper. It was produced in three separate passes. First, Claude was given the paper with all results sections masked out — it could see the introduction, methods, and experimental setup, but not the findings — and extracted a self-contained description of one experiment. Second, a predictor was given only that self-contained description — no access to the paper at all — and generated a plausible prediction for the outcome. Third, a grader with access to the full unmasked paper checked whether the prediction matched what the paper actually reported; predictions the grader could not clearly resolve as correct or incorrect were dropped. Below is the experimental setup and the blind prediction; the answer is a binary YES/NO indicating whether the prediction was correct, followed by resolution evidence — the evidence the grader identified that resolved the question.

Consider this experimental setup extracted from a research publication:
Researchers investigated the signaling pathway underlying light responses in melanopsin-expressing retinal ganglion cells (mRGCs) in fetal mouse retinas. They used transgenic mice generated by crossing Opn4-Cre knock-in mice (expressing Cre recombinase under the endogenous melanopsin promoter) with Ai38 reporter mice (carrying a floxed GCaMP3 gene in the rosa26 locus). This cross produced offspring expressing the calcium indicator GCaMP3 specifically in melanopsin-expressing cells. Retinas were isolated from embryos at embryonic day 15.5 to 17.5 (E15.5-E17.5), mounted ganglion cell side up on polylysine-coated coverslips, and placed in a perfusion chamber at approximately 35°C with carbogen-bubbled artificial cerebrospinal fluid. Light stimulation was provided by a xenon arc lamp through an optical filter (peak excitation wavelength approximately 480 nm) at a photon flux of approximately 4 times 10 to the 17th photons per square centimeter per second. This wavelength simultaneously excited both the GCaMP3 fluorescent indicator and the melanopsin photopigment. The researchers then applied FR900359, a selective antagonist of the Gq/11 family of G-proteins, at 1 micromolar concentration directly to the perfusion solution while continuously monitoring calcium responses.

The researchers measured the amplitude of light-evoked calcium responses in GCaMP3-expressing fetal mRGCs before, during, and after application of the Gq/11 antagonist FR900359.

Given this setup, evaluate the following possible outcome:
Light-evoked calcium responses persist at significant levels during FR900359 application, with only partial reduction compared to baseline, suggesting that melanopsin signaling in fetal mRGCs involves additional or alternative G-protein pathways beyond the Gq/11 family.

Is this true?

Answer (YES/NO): NO